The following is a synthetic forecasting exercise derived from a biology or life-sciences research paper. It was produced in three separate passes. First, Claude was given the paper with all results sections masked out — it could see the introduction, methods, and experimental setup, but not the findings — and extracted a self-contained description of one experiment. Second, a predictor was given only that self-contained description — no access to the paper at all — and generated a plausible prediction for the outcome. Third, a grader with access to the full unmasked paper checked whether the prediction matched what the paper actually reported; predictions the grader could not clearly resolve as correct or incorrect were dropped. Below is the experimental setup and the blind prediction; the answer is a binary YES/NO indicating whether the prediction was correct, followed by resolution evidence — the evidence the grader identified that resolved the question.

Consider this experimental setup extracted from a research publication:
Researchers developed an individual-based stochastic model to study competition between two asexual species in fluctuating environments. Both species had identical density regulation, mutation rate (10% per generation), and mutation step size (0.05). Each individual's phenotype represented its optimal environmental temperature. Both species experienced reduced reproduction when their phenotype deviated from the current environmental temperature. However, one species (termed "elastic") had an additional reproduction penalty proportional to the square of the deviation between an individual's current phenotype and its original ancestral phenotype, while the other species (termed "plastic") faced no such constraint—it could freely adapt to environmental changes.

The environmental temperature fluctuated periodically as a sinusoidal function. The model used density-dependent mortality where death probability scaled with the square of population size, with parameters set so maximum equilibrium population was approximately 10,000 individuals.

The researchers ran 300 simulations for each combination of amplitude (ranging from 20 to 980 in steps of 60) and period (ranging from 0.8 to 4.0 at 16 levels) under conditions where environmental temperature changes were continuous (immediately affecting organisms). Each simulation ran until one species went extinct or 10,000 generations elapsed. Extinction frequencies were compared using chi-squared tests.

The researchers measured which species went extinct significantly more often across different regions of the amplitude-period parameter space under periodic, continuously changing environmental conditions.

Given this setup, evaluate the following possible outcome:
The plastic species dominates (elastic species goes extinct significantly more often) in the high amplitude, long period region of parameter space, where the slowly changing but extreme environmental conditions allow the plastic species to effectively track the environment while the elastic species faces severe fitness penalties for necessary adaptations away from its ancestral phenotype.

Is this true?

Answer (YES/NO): YES